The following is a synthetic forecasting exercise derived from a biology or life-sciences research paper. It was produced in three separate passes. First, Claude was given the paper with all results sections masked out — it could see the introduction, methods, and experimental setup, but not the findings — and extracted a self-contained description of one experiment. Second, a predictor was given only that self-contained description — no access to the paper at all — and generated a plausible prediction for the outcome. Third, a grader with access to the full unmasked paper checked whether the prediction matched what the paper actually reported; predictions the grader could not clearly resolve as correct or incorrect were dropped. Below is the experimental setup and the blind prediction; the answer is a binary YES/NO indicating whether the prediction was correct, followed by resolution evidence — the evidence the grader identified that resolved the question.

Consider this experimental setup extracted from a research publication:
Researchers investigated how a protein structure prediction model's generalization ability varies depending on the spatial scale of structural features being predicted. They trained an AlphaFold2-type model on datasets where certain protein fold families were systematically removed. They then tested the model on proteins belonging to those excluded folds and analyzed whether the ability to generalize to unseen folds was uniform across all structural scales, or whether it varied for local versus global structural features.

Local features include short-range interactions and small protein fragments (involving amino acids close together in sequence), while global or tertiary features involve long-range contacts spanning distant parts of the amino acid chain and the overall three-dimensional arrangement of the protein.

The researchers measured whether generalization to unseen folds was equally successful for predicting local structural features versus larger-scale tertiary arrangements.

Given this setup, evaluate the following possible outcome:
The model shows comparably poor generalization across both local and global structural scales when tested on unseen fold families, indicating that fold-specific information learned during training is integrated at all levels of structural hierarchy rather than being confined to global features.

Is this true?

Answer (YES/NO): NO